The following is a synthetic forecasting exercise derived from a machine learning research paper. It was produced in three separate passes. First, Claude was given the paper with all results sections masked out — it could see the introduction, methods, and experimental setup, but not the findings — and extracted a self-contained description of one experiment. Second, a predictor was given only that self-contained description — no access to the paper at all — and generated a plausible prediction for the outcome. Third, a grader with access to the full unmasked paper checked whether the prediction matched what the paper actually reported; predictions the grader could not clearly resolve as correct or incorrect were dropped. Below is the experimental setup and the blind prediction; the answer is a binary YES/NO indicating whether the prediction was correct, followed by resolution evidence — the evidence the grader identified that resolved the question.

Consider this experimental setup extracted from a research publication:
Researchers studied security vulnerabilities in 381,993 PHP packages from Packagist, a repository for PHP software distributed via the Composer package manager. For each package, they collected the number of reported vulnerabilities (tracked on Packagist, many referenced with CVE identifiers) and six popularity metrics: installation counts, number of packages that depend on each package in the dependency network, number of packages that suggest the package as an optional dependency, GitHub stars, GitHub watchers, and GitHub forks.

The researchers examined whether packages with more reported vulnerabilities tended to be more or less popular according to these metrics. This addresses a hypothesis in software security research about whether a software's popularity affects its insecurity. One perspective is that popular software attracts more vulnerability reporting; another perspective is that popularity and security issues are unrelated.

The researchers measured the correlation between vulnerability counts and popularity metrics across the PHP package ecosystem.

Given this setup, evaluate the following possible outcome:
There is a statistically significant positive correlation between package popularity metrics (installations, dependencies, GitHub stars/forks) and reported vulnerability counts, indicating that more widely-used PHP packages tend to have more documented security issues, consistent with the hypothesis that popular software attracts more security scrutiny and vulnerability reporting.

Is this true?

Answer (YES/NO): YES